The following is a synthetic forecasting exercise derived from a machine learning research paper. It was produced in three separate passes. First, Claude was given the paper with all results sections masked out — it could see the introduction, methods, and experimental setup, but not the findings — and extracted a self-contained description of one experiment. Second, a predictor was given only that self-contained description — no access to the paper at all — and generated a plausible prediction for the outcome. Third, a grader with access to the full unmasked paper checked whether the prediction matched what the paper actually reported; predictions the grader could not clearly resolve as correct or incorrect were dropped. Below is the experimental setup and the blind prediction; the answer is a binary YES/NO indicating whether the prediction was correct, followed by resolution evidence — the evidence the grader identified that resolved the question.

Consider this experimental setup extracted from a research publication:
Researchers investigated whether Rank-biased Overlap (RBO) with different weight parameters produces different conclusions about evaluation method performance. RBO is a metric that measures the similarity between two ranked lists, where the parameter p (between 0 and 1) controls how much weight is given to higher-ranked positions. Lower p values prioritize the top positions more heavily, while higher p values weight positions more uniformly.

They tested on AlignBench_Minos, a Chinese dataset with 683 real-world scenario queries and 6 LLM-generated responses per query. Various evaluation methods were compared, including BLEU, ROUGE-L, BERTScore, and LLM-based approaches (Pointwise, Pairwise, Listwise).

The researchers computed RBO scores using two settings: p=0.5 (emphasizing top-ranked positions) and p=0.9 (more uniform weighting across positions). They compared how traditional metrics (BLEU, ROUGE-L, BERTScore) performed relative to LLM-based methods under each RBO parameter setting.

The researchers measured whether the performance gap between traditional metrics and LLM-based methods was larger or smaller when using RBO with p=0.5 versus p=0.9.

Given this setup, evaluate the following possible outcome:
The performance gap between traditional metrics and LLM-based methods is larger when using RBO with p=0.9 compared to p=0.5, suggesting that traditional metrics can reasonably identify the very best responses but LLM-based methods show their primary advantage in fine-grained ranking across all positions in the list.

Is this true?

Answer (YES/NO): NO